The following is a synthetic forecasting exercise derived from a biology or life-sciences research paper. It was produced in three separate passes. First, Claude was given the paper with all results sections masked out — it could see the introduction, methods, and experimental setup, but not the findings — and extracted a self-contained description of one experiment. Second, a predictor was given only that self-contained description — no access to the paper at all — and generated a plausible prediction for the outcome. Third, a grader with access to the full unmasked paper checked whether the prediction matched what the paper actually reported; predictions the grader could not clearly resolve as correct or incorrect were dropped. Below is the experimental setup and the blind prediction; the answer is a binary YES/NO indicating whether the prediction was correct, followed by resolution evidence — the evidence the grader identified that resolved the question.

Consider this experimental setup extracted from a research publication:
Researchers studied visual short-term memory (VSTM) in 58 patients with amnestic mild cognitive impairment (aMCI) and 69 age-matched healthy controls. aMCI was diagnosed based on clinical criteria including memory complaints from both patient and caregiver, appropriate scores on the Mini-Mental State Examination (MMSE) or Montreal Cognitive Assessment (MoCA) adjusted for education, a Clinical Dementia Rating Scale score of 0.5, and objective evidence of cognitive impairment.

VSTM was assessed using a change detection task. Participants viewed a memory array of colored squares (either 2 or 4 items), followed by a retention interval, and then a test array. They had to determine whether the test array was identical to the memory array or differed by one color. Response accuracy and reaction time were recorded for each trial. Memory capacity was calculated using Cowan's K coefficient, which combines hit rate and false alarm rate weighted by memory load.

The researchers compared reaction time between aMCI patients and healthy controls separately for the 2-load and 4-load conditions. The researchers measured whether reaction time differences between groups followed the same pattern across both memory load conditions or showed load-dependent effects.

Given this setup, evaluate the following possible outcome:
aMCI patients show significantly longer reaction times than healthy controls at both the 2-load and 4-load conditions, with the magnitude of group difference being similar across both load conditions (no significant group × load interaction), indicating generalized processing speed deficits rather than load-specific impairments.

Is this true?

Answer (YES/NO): NO